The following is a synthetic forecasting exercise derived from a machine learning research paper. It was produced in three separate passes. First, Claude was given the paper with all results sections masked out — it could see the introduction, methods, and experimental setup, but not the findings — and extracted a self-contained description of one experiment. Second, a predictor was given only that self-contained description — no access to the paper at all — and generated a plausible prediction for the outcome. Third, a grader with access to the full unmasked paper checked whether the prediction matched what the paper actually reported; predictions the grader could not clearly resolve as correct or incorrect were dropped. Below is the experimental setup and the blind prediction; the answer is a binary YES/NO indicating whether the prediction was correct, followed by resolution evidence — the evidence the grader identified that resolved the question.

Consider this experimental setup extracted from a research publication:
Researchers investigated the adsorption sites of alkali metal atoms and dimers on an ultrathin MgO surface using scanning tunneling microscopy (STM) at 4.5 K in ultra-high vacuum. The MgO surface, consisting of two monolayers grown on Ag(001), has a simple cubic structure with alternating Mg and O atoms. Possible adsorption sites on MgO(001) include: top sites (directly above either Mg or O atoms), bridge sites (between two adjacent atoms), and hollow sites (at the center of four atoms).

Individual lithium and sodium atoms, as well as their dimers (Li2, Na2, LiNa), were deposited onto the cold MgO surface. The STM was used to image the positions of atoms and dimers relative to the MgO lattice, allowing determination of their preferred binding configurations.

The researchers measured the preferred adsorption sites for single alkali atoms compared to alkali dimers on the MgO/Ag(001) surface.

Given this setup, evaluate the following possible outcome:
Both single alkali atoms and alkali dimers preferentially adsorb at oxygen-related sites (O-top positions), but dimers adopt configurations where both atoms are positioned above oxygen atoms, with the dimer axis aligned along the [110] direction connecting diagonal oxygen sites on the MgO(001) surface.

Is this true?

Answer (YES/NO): NO